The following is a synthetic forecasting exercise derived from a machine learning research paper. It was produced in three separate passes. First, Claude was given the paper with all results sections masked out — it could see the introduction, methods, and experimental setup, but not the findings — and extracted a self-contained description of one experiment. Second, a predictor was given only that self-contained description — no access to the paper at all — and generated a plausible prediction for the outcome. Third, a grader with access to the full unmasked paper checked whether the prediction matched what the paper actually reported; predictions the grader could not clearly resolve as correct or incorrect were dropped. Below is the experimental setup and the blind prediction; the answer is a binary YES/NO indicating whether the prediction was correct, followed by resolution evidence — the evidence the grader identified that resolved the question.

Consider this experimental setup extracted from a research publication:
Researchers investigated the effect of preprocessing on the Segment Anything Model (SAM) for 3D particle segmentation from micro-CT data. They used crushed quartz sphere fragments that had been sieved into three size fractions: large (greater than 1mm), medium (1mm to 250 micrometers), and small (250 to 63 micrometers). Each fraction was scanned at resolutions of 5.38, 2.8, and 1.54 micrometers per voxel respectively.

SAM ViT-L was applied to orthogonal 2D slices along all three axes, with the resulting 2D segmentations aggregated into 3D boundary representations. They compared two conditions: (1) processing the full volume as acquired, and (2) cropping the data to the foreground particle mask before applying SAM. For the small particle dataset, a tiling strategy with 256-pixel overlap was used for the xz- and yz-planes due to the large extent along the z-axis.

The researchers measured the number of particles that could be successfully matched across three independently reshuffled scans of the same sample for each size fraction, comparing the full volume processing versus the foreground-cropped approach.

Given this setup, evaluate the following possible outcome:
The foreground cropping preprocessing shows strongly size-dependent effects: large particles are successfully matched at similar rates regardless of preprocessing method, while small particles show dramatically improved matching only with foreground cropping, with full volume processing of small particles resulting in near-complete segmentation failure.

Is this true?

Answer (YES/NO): NO